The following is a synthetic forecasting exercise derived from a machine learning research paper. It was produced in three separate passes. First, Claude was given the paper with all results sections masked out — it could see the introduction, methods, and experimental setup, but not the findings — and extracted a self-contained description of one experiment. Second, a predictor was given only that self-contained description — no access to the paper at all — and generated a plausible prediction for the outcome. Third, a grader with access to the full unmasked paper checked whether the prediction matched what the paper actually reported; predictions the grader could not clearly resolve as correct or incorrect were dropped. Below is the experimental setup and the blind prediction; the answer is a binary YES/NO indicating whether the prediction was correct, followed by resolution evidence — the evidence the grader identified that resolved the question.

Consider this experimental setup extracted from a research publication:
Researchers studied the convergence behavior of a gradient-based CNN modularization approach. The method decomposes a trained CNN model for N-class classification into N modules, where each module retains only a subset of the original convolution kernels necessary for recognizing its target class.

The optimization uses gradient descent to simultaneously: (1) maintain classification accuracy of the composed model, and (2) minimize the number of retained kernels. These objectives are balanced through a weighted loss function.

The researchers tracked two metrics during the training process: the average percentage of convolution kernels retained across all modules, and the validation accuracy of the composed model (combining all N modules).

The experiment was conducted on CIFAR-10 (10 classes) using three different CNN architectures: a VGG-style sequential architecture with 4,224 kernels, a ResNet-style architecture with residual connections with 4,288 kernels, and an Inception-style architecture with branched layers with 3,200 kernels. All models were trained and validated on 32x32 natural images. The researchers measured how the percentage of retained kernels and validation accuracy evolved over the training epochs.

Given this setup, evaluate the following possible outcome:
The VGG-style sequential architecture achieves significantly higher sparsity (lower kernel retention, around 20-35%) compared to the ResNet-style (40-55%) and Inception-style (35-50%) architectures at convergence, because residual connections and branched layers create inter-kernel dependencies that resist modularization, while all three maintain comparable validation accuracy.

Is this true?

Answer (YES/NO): NO